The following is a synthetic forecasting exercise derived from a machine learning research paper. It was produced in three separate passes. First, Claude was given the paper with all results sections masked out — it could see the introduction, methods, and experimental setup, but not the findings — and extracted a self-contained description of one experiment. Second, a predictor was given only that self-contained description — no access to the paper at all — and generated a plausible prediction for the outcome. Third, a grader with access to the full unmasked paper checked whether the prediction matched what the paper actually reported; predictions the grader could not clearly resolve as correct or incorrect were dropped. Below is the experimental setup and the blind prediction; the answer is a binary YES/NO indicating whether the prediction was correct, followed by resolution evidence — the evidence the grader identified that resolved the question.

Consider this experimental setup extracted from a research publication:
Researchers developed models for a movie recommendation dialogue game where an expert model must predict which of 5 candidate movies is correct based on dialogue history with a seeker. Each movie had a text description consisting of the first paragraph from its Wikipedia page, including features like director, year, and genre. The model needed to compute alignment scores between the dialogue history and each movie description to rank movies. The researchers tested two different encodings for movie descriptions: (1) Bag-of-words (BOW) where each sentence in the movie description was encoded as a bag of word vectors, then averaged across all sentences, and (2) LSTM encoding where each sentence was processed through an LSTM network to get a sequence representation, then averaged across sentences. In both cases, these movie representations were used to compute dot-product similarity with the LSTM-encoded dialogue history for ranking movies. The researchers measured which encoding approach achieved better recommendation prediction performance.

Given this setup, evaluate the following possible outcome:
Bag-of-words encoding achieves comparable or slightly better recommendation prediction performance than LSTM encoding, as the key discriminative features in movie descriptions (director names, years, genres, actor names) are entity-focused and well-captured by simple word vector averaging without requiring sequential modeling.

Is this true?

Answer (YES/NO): YES